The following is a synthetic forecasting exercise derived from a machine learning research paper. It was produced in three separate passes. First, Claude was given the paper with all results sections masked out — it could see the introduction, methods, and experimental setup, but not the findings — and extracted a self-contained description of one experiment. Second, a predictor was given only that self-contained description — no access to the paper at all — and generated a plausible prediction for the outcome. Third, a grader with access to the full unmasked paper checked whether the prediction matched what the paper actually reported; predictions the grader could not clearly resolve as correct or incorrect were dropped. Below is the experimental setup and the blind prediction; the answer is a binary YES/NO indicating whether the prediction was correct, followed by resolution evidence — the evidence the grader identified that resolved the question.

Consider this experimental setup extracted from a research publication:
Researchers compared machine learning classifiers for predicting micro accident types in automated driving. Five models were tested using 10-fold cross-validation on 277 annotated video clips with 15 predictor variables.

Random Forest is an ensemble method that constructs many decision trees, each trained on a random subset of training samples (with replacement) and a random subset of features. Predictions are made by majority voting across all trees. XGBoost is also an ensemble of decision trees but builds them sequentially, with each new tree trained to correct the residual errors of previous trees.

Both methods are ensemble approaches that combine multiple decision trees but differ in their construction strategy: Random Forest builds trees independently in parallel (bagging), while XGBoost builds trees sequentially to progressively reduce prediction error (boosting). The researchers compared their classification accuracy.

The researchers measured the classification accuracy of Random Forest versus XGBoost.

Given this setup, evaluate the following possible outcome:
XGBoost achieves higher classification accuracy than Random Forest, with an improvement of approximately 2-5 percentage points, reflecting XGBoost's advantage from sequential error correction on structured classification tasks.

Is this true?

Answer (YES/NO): YES